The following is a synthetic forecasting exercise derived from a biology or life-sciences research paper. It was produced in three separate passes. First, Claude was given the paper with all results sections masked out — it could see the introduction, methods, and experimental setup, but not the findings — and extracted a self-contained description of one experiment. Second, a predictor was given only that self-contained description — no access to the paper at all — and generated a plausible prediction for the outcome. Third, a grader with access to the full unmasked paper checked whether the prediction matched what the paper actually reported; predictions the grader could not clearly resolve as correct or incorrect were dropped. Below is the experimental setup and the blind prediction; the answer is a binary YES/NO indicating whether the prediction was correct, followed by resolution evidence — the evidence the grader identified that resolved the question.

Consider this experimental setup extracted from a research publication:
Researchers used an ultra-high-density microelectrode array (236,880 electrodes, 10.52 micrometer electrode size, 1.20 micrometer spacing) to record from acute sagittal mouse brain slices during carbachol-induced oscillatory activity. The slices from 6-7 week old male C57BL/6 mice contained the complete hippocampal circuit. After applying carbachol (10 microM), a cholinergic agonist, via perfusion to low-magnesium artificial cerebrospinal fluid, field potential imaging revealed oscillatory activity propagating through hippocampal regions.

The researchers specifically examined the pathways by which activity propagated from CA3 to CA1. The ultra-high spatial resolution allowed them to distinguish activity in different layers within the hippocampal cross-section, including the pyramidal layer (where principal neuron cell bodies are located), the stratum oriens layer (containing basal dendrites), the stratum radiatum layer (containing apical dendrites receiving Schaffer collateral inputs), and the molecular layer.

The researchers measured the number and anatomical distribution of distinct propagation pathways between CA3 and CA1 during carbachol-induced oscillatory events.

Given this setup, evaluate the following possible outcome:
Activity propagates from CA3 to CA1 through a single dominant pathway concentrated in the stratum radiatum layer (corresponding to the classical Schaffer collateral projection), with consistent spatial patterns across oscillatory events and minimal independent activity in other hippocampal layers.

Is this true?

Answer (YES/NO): NO